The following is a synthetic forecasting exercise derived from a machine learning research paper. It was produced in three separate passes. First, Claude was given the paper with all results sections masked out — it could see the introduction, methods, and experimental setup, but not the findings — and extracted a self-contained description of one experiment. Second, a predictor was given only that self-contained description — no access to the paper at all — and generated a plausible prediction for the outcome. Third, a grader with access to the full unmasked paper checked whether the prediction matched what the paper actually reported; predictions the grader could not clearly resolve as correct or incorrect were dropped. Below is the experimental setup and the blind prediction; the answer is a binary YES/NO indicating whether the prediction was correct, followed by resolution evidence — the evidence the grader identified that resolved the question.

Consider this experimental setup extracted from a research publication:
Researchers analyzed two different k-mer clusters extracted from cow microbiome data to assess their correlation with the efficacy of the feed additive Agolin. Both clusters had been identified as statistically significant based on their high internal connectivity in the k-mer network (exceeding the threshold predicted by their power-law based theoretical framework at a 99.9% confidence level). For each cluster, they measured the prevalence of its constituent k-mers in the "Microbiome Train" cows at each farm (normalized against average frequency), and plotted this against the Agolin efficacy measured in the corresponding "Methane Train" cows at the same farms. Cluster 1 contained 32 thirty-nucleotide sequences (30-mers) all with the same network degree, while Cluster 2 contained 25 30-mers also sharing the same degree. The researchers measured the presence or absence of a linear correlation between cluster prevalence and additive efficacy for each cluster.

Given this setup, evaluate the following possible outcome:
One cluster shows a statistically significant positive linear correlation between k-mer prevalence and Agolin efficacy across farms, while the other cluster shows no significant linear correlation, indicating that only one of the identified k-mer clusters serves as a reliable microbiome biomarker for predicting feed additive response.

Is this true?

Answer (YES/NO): YES